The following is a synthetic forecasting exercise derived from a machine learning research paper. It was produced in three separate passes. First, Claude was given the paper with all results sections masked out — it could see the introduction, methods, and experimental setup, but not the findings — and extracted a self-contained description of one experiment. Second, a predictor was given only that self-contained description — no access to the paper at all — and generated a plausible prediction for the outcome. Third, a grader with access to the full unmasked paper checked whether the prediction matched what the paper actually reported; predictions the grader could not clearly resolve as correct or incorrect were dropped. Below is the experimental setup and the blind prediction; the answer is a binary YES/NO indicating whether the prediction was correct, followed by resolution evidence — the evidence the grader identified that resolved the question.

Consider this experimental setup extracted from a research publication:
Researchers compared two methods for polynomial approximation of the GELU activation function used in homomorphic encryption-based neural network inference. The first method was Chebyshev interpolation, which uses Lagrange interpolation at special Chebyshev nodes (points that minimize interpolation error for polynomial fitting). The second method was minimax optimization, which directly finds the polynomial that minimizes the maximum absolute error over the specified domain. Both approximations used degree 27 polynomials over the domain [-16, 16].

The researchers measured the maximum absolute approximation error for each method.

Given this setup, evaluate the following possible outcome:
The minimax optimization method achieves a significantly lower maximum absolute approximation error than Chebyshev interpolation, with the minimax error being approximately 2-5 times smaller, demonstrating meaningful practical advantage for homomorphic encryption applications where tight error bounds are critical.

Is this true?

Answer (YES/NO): YES